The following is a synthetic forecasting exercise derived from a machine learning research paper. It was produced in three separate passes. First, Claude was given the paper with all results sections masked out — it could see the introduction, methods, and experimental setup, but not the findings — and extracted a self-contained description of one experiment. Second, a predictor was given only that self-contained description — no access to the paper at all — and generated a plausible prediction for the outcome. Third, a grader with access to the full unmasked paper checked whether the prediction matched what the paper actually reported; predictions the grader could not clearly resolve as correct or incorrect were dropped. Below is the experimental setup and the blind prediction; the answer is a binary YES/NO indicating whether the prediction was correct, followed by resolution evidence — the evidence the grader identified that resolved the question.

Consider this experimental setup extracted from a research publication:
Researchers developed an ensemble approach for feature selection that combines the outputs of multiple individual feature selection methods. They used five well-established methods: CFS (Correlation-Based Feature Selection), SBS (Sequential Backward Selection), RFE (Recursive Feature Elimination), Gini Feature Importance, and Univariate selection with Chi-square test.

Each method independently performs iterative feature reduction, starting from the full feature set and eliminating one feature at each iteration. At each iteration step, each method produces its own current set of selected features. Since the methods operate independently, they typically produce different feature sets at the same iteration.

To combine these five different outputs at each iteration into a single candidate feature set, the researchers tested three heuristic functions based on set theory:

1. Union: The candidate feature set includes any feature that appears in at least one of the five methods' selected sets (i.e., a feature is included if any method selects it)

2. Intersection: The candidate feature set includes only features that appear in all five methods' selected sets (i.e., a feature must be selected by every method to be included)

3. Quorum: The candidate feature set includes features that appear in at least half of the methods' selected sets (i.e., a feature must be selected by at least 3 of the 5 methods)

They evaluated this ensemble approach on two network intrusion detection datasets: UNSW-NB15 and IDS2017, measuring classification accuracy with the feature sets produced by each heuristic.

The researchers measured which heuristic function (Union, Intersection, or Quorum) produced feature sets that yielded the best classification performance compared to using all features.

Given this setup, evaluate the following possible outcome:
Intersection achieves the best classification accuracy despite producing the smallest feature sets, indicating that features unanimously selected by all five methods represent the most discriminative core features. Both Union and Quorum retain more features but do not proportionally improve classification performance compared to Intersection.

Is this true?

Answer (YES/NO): NO